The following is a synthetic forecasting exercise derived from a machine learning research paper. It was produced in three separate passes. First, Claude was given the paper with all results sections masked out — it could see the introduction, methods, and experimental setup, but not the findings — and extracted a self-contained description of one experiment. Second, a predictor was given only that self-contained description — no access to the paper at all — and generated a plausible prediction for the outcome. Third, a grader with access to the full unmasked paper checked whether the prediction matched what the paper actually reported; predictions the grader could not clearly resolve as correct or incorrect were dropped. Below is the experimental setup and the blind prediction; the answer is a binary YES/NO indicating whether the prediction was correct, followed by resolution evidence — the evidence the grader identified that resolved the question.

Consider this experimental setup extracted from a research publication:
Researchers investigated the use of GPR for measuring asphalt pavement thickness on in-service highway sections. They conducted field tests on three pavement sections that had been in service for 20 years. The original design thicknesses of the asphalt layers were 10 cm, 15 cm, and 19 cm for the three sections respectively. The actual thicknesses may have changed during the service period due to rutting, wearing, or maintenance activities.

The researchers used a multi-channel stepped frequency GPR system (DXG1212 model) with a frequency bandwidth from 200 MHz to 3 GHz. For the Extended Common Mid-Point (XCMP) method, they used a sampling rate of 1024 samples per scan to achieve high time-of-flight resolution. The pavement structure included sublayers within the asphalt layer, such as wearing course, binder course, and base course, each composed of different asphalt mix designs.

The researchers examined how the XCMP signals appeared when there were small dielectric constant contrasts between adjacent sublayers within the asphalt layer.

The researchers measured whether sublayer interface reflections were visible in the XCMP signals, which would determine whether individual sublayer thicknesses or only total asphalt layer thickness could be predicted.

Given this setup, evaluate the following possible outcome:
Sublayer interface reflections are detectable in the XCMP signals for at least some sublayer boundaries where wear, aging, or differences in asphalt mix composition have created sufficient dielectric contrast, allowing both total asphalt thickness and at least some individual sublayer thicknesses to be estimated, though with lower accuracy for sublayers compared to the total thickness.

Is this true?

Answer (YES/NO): NO